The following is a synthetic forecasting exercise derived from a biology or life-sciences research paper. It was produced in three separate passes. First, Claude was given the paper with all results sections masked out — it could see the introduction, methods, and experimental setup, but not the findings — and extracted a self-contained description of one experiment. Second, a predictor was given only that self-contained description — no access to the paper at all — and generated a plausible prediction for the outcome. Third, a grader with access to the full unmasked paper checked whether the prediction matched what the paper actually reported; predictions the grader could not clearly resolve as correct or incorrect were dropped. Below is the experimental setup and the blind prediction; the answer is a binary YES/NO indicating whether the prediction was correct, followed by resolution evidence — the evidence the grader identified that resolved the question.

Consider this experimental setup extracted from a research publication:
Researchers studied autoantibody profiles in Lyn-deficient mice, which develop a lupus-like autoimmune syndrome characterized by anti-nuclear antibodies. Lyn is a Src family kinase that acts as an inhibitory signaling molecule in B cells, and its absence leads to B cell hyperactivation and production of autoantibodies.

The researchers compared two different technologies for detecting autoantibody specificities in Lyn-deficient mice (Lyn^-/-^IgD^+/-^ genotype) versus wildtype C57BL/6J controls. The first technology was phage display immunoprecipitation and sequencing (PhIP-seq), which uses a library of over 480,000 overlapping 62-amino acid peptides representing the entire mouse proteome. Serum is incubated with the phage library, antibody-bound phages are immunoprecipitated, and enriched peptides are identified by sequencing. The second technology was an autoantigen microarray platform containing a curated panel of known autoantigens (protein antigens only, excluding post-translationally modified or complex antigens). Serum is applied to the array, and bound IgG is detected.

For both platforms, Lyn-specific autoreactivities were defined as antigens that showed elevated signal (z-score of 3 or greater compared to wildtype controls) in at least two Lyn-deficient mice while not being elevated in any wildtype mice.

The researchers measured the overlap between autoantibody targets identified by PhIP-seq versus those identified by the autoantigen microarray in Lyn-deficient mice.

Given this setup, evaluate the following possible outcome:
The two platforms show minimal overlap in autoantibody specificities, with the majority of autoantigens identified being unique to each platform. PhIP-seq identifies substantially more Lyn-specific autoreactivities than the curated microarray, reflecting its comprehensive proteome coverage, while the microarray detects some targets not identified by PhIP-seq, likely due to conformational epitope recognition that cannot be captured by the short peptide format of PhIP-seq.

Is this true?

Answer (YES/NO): NO